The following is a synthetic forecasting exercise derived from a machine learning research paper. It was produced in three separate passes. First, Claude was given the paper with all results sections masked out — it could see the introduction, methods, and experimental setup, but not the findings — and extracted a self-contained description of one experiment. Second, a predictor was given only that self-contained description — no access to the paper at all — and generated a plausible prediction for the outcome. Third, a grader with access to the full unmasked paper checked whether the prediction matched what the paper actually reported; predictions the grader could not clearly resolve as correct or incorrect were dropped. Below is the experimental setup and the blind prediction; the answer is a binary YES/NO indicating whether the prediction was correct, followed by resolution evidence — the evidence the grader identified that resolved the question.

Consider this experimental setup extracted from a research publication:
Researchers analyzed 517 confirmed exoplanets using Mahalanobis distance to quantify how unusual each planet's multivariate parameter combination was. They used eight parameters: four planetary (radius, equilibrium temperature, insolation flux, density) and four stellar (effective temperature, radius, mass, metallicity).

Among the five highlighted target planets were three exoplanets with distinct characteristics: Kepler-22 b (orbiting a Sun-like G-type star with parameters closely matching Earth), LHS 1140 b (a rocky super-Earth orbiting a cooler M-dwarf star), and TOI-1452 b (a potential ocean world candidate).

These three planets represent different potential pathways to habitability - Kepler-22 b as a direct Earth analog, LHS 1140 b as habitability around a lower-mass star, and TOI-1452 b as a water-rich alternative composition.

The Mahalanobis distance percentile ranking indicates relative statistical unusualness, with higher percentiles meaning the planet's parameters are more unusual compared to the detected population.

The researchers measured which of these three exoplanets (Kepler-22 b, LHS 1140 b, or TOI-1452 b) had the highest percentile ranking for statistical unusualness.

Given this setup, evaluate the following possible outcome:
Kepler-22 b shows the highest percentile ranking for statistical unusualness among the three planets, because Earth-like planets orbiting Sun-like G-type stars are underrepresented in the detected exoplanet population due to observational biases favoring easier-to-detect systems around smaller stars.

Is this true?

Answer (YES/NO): NO